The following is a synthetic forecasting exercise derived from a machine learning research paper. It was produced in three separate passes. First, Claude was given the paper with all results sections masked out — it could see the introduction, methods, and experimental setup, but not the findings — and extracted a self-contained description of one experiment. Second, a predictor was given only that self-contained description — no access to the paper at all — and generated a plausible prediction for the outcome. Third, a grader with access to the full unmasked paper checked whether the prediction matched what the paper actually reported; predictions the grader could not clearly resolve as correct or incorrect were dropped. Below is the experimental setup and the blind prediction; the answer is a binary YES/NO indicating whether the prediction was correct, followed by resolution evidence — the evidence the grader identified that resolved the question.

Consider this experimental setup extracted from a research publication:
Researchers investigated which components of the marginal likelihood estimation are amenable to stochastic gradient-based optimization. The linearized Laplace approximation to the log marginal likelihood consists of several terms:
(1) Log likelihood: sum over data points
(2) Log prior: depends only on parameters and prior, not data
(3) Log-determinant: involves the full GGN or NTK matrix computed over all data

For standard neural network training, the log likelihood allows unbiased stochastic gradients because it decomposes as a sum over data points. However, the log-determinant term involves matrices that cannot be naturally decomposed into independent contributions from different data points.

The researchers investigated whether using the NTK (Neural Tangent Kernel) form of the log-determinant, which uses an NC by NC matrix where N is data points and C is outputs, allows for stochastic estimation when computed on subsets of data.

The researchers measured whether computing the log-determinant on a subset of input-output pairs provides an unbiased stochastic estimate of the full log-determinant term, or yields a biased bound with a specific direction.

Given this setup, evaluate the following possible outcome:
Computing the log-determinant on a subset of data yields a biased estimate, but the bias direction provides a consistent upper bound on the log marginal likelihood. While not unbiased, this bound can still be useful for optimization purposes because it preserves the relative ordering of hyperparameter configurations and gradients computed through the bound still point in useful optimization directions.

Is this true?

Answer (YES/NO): NO